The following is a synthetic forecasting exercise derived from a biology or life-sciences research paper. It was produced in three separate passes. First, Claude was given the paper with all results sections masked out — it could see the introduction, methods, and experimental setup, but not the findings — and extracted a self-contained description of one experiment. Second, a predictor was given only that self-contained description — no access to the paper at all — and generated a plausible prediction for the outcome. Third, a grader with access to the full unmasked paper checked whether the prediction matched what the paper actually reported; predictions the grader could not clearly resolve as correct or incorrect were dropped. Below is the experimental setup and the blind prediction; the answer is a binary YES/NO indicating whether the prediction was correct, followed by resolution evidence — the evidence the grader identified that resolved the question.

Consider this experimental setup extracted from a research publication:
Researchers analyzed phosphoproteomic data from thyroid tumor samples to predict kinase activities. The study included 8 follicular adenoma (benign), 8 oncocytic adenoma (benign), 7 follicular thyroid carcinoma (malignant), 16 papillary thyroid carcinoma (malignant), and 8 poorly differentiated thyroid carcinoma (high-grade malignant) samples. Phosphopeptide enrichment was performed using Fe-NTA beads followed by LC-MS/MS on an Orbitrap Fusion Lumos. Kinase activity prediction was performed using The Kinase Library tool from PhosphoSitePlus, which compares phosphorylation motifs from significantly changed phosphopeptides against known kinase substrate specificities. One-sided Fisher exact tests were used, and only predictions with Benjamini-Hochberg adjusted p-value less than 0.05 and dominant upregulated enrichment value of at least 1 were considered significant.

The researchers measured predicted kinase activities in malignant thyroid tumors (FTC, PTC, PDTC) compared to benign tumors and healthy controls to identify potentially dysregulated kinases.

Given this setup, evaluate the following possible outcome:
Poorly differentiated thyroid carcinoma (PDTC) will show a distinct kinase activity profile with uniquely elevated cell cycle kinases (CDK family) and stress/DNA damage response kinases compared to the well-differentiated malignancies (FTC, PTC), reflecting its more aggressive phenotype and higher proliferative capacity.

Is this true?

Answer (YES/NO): NO